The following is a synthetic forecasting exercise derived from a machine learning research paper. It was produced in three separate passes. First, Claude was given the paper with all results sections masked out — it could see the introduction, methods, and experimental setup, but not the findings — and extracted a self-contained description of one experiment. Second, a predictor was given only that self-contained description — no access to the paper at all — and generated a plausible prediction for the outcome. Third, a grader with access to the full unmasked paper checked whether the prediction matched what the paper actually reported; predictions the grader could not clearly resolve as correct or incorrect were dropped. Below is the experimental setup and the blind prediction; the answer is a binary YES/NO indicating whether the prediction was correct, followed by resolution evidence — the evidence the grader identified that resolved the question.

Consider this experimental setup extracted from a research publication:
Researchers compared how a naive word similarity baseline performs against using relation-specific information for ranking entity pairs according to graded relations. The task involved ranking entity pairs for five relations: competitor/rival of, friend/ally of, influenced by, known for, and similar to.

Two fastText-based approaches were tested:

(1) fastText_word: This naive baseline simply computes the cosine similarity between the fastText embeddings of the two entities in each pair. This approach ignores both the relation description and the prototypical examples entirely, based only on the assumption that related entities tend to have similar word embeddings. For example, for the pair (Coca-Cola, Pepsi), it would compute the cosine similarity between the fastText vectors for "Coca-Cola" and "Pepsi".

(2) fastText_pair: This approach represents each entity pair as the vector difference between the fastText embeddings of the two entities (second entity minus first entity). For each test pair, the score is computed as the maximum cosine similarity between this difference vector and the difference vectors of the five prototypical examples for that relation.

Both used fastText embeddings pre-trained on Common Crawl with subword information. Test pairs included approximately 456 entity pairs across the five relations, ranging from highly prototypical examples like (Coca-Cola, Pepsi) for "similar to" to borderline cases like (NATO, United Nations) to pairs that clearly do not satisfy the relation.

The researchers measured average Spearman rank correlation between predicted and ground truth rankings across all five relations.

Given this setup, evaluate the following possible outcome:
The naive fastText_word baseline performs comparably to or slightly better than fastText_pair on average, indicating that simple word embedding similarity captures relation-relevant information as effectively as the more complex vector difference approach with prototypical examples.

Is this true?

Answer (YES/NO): YES